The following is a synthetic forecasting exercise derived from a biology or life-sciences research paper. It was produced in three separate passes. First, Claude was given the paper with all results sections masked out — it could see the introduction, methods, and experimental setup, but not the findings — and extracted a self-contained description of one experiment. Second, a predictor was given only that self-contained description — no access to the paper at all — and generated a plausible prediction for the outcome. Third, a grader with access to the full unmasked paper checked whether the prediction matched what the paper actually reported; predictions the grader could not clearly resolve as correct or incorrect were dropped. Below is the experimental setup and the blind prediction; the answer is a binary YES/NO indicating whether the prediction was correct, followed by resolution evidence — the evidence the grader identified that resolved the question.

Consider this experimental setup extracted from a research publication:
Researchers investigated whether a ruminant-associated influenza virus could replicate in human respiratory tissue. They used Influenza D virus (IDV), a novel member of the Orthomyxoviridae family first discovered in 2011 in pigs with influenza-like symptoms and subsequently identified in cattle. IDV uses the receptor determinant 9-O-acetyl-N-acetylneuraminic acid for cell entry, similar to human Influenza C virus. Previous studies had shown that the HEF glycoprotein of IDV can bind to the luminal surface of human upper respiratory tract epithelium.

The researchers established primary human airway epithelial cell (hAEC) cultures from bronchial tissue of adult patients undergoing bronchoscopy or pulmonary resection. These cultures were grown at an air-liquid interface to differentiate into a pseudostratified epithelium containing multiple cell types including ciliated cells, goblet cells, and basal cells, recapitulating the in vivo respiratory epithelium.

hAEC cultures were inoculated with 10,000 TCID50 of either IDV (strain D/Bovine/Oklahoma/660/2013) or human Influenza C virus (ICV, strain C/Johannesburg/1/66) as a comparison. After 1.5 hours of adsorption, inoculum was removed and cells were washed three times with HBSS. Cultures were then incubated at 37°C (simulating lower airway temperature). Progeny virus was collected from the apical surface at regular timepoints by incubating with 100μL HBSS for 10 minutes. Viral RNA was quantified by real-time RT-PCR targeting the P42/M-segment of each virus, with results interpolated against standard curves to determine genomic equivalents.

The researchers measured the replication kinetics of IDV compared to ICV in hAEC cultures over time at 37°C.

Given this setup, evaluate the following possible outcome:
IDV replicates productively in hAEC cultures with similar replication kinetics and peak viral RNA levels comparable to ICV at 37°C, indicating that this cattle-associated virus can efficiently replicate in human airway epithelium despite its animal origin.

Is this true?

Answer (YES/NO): NO